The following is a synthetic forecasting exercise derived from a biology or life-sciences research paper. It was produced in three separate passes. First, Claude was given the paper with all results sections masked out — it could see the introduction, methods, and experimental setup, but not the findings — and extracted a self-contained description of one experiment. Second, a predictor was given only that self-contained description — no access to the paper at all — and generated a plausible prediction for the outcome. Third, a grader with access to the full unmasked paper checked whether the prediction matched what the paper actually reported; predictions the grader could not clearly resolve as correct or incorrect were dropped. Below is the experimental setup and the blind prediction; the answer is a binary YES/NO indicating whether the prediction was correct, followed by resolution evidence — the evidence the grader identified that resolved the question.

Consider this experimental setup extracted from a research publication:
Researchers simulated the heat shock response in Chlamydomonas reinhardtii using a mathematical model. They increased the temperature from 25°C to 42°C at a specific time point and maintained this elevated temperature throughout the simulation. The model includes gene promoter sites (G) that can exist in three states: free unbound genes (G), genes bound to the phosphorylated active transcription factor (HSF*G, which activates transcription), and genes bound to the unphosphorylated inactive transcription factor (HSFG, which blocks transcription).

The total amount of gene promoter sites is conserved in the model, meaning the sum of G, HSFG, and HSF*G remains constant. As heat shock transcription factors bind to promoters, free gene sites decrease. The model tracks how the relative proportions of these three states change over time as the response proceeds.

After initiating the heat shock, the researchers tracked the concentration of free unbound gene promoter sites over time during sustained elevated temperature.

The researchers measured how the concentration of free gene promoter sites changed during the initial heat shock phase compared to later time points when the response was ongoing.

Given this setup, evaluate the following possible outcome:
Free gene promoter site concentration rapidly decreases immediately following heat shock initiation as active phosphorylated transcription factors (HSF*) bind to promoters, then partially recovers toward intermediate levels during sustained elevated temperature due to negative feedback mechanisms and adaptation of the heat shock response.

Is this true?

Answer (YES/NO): NO